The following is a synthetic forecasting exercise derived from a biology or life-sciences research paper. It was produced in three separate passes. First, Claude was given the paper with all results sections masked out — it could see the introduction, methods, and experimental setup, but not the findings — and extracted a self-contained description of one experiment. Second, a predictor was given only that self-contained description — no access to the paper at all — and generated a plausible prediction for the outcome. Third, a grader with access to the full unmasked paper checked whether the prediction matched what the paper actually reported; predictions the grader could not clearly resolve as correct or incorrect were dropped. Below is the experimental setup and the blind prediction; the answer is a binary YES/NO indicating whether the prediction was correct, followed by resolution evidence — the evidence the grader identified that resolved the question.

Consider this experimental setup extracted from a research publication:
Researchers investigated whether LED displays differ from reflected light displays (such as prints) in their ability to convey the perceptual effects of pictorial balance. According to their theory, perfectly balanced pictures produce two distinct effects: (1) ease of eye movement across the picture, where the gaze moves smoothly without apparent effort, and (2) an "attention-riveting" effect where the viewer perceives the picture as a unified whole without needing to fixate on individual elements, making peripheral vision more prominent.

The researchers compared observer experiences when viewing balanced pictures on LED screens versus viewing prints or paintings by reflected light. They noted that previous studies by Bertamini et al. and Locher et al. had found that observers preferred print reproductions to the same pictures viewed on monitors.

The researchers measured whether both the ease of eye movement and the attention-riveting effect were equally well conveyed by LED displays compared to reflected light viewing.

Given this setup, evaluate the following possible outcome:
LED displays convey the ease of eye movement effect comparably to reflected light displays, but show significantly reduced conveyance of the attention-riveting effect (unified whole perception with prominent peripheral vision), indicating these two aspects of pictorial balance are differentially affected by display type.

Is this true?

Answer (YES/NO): YES